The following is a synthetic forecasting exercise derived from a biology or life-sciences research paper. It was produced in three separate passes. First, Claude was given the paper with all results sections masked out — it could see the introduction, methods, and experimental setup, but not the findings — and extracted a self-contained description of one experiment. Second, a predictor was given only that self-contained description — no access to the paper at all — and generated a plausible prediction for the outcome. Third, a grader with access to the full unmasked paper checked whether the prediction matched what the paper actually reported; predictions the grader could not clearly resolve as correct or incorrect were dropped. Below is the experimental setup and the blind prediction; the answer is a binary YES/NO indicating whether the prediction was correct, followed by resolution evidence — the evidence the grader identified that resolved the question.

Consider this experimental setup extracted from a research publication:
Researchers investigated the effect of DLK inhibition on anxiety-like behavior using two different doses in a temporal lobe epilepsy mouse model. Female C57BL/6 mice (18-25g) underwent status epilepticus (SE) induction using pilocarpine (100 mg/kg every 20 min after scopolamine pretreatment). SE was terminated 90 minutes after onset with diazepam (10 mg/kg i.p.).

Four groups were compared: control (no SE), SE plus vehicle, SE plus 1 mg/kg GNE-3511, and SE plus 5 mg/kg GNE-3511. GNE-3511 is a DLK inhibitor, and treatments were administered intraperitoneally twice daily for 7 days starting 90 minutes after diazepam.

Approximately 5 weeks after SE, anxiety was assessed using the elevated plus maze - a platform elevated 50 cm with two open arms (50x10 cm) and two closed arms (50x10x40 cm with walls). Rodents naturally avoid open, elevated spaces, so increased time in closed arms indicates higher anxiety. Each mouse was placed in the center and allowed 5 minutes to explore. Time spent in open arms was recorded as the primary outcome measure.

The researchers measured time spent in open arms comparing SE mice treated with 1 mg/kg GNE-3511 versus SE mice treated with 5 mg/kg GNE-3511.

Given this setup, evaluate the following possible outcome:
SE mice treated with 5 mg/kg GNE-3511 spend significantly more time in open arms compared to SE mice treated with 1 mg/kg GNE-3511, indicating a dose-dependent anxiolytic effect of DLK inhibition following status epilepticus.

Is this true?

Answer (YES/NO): NO